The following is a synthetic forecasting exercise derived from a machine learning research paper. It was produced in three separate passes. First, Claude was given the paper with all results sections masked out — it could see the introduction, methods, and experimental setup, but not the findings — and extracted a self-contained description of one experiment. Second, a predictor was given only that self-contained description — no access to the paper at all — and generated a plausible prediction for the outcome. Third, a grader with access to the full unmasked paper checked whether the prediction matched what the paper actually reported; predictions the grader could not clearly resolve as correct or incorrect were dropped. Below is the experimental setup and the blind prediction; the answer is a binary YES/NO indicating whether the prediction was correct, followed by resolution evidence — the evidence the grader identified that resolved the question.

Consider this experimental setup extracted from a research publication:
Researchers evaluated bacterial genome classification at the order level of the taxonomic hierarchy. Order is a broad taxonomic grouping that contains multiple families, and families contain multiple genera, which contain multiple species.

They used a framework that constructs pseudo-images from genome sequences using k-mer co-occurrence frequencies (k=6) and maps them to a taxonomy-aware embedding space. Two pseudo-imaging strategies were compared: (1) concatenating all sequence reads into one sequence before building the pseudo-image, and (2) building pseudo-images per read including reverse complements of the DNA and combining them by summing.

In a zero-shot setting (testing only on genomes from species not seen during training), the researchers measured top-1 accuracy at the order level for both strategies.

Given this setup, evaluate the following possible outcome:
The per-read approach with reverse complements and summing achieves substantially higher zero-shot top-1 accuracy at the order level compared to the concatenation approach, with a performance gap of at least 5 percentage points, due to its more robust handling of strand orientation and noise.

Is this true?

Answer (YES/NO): NO